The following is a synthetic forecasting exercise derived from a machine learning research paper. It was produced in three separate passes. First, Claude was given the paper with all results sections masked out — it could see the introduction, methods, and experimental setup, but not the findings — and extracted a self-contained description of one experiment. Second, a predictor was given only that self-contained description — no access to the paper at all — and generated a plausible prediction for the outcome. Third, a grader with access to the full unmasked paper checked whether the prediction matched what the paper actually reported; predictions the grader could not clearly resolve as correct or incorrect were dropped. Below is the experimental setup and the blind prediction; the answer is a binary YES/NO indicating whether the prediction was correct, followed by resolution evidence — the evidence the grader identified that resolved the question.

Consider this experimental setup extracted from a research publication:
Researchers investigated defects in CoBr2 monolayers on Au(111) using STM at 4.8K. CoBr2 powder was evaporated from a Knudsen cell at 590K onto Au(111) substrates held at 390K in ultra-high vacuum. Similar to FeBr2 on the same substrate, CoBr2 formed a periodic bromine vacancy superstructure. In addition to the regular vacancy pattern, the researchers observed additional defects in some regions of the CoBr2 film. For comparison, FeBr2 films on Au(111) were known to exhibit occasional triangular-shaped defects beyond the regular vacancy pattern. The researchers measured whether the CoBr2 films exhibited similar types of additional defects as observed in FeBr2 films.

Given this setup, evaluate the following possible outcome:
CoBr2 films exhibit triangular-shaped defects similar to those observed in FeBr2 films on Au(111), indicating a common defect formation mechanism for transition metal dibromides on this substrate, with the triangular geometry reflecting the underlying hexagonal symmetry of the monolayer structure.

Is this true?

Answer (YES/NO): YES